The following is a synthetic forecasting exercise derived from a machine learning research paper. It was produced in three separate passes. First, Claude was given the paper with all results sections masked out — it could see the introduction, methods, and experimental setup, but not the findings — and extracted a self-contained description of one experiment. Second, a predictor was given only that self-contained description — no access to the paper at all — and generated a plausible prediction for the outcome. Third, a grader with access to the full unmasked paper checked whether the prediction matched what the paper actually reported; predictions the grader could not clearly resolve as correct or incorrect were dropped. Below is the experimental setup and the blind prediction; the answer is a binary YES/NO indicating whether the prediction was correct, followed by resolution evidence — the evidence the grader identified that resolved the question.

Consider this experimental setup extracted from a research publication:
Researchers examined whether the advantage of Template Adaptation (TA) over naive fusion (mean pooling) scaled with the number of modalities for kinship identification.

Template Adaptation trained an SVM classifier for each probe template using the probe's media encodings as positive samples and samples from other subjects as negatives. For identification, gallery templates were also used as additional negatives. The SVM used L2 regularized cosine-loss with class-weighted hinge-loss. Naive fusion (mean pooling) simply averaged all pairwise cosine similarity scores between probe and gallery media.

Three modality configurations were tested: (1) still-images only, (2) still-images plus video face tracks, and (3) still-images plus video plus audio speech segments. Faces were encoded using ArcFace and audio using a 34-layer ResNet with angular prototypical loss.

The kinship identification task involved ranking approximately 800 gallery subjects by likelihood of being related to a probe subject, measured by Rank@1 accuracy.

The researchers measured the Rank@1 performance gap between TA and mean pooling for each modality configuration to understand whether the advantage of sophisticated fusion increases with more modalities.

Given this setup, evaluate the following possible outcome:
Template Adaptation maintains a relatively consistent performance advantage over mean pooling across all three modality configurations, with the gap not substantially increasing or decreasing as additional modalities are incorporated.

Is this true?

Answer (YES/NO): NO